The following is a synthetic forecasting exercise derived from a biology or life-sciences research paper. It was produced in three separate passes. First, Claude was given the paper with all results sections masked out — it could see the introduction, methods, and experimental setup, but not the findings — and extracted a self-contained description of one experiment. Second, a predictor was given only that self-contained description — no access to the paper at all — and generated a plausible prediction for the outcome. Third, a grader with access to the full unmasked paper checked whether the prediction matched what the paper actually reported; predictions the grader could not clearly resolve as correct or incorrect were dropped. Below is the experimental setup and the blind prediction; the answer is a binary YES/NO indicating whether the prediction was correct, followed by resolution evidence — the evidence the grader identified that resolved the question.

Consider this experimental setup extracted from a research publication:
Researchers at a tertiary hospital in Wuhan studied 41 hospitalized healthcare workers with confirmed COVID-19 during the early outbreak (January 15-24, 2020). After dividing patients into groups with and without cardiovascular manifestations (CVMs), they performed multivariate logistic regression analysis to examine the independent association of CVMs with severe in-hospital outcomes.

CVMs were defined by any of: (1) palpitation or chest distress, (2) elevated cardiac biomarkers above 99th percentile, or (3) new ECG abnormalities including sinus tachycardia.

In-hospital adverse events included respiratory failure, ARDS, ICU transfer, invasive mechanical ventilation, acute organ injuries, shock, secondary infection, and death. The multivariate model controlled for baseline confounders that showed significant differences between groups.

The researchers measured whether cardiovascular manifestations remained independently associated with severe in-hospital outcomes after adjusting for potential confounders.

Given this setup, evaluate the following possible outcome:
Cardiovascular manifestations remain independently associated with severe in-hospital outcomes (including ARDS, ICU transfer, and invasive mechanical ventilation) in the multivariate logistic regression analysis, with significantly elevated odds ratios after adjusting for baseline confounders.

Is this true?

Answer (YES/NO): NO